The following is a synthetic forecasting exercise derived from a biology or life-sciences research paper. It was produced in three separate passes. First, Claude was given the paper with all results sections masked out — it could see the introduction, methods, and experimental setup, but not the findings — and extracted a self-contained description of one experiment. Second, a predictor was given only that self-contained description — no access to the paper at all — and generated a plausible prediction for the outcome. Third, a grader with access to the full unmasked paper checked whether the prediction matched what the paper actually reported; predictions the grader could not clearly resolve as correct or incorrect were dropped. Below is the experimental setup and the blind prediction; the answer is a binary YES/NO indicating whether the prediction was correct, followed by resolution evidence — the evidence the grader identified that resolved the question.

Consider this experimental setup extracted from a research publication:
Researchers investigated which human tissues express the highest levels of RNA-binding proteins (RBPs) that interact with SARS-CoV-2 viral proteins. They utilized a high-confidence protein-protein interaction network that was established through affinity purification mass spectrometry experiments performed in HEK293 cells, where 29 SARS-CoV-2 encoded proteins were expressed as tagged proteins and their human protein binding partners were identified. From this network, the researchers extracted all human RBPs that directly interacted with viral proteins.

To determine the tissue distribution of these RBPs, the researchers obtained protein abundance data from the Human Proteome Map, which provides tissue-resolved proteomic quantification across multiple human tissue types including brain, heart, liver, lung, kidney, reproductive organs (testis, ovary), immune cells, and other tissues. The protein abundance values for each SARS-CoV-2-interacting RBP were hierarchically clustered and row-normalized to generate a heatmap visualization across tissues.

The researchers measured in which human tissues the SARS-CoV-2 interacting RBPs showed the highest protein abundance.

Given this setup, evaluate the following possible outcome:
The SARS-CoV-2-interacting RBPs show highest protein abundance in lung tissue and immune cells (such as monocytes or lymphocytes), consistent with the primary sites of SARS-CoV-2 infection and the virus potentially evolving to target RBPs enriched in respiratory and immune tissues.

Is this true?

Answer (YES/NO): NO